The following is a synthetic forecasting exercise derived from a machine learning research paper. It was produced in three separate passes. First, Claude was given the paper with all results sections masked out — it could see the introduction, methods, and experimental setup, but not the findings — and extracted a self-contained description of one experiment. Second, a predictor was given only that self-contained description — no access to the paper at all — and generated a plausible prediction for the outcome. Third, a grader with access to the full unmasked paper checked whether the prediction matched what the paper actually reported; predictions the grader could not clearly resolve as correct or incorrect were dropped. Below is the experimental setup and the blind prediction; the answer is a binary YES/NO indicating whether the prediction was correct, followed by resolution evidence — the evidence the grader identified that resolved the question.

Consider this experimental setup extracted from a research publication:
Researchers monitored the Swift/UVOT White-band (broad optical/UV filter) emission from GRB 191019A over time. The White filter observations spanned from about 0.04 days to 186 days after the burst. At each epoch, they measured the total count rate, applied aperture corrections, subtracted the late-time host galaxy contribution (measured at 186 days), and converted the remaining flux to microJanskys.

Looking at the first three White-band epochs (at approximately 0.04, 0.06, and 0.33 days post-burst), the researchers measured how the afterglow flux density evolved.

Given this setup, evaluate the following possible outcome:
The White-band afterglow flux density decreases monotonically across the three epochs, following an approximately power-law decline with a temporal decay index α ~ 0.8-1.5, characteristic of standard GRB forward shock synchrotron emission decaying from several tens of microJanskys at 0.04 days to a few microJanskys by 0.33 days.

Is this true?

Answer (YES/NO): NO